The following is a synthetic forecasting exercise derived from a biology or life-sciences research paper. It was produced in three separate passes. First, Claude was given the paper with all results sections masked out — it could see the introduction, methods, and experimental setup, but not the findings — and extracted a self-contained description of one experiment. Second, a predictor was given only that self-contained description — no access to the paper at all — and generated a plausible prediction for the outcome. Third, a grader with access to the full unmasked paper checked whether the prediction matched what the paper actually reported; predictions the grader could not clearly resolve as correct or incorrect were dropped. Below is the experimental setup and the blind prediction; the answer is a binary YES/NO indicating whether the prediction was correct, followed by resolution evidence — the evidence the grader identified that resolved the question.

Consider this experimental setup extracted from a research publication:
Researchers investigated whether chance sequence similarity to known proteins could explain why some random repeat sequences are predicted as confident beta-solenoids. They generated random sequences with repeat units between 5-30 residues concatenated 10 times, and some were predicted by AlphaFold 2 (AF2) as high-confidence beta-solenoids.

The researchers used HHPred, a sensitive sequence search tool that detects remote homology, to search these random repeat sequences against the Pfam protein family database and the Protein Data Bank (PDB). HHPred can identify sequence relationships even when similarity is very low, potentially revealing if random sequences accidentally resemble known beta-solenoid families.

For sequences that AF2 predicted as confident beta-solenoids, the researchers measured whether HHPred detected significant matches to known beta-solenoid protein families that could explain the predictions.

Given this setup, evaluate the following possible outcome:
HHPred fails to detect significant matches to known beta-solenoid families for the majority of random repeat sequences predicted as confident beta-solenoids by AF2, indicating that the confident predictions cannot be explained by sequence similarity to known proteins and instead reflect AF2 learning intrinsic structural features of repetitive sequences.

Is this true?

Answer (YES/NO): YES